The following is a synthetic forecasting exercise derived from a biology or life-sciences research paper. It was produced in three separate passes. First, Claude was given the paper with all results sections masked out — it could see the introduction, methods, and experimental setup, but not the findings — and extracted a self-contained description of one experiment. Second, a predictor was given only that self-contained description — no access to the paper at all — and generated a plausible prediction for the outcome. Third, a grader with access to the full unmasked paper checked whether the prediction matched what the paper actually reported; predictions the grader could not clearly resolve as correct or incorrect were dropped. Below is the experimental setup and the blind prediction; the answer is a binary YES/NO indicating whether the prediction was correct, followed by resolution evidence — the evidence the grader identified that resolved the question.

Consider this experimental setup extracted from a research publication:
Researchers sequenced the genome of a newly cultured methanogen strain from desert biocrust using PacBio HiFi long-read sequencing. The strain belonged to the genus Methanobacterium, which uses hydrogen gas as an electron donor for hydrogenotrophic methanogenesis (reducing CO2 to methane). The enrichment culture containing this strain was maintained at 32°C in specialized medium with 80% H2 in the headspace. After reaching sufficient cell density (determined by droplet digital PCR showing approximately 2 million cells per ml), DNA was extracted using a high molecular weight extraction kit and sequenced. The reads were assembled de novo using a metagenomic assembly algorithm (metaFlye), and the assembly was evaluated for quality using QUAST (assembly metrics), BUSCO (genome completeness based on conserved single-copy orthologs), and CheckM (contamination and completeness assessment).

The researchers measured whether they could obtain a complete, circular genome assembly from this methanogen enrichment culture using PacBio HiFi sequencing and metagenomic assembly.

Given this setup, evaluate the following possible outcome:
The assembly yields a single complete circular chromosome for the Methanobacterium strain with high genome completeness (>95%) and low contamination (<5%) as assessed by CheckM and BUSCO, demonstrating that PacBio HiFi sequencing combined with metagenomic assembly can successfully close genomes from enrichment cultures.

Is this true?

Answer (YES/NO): YES